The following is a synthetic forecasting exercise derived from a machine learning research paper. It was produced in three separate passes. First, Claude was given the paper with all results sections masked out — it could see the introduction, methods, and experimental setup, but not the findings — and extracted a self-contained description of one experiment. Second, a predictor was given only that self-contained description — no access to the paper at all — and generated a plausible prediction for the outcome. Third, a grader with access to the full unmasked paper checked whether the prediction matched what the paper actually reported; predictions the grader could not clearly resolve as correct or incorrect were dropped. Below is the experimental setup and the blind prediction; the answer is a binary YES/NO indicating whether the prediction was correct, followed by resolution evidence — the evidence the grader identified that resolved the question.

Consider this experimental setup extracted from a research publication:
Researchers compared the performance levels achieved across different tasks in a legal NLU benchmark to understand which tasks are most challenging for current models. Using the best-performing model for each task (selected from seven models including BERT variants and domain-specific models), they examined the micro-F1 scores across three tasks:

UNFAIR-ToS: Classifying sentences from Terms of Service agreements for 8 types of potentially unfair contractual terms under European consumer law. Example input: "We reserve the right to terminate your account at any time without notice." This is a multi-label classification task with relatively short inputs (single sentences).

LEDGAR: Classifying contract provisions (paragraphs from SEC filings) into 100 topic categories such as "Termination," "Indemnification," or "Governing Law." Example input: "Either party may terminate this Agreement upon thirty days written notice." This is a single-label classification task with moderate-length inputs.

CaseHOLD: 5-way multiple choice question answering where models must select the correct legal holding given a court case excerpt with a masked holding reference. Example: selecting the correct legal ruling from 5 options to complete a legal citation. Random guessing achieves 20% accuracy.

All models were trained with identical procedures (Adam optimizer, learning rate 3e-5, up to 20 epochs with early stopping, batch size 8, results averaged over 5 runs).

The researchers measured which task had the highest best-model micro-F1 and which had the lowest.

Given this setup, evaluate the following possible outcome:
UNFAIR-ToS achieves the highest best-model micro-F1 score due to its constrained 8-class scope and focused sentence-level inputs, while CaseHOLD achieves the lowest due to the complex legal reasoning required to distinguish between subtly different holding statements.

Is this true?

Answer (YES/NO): YES